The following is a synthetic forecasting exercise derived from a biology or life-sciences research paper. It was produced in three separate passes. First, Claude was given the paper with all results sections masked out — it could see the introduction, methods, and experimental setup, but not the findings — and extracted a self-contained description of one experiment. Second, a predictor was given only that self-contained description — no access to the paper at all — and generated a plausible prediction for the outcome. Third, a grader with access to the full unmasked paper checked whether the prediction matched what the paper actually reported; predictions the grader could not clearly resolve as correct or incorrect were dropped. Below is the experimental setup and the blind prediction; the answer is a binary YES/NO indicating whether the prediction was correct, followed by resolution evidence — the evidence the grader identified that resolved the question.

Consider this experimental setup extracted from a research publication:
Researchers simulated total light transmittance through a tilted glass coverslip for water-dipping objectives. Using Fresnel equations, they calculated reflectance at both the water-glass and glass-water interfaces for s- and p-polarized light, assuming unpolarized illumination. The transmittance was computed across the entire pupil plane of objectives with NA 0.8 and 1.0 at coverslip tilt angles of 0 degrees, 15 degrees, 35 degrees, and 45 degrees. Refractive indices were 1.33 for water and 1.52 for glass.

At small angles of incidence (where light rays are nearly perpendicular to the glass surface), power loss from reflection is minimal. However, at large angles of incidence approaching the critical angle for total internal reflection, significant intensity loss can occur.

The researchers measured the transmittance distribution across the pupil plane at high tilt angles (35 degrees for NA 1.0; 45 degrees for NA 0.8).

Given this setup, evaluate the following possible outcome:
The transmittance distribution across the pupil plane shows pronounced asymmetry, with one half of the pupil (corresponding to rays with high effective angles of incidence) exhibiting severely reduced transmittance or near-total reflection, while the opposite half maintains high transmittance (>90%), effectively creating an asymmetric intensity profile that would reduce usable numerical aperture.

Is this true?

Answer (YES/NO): NO